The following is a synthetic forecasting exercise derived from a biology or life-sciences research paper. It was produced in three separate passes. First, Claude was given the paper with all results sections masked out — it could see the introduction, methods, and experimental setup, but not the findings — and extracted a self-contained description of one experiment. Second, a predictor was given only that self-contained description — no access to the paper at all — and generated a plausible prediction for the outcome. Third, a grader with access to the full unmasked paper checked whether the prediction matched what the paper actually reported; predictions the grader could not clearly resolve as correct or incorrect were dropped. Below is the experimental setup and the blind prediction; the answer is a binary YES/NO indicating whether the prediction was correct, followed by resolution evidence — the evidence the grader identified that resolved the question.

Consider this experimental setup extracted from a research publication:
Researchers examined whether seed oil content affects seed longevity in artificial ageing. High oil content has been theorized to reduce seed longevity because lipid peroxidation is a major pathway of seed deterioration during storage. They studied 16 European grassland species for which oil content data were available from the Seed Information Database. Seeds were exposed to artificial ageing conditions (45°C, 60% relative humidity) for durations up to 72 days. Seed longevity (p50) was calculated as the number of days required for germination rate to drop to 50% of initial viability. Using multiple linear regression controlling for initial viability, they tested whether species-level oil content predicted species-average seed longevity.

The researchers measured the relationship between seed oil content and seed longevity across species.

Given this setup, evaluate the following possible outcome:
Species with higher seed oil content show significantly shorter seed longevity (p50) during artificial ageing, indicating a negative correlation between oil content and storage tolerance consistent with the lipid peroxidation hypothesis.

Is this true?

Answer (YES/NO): NO